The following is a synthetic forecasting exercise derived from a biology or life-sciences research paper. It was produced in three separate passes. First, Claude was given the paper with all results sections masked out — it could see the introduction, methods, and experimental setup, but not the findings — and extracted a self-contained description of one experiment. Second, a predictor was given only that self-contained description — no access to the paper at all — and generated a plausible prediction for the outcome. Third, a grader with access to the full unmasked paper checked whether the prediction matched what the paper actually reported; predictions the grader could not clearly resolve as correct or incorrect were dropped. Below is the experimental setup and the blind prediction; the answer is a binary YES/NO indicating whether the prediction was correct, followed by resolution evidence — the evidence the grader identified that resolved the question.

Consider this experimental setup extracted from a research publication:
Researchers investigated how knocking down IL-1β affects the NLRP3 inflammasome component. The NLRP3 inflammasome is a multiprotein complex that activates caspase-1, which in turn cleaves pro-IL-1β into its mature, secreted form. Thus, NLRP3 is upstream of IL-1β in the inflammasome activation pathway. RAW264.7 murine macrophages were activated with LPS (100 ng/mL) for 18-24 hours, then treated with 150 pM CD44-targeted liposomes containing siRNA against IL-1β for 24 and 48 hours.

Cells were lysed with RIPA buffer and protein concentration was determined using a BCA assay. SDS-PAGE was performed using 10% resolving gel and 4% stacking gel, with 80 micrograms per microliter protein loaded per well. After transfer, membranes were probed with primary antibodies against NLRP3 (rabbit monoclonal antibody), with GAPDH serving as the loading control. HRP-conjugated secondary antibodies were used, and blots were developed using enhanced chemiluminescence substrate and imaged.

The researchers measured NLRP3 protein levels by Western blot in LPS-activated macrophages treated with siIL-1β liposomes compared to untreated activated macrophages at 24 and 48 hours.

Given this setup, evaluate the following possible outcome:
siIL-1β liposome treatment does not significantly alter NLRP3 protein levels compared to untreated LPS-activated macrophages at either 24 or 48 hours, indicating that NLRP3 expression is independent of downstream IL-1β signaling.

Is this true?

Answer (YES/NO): NO